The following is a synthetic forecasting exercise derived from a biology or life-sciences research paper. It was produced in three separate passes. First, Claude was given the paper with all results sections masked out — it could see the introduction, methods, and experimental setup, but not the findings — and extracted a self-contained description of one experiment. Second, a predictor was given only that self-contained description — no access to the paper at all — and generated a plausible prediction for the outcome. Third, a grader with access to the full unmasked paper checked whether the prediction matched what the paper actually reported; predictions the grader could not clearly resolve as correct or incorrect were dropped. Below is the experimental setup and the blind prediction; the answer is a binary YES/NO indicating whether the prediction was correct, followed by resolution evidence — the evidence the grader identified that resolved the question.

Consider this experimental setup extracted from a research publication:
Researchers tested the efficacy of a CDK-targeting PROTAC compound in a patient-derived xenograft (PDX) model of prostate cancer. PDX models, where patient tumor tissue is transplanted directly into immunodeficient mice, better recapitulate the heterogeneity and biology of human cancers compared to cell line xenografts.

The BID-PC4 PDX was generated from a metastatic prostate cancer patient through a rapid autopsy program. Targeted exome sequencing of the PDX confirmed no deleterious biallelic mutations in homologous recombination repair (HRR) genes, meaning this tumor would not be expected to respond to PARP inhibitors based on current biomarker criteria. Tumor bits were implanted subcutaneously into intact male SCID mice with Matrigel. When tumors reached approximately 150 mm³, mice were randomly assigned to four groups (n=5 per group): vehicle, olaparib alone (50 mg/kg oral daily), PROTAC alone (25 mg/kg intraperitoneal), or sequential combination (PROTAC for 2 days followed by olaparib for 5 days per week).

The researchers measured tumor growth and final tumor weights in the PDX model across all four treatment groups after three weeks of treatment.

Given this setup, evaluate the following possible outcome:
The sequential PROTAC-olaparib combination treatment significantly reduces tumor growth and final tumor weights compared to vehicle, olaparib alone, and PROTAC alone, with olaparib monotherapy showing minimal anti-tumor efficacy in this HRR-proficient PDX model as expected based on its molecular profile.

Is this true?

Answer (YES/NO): YES